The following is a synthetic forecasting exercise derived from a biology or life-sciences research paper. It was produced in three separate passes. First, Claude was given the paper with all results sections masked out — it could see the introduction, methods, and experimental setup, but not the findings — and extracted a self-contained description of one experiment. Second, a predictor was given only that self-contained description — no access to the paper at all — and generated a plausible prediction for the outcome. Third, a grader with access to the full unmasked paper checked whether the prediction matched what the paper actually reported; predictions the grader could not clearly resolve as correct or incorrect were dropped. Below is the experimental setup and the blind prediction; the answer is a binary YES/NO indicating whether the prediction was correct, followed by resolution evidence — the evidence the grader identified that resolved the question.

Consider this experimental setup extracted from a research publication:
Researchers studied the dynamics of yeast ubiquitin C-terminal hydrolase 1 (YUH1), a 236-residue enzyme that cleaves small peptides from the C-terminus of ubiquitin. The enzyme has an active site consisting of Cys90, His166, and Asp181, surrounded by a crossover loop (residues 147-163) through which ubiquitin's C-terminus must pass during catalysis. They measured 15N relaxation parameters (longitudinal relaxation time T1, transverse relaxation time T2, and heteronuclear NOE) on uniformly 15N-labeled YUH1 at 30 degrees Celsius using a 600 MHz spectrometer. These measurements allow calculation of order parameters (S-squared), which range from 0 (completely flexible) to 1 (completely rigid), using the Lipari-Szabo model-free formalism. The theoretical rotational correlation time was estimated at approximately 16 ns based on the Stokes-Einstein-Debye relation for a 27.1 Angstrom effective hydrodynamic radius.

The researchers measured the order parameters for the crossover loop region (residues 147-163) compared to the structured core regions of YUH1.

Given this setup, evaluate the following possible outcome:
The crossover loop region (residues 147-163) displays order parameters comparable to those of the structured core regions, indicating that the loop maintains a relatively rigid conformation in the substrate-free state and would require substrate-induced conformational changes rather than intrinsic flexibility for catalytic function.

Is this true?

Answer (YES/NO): NO